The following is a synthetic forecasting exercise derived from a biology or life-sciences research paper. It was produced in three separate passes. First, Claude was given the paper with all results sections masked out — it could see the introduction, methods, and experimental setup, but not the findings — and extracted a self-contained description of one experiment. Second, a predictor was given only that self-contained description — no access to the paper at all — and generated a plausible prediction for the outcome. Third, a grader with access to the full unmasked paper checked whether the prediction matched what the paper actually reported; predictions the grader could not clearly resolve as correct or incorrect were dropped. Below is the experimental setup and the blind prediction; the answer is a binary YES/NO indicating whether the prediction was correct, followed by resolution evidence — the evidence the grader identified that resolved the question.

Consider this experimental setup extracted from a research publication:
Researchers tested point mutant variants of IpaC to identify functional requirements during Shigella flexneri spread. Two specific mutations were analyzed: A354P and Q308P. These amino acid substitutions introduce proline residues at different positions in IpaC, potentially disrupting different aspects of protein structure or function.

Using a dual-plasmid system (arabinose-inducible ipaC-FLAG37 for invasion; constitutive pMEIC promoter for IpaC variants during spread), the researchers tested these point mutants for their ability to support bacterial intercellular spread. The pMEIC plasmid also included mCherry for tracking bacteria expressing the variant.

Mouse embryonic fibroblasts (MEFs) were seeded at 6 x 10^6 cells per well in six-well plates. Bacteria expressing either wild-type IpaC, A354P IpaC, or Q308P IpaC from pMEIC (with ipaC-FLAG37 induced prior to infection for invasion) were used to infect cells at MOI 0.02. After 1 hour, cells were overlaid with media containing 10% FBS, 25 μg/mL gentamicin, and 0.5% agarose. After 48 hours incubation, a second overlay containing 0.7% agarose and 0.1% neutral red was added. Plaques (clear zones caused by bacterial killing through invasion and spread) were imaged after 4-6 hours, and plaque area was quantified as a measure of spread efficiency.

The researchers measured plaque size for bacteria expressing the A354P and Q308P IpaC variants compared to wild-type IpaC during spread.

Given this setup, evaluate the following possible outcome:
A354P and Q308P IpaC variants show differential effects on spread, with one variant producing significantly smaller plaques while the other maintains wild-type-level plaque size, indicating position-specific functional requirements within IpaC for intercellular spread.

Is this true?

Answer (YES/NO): NO